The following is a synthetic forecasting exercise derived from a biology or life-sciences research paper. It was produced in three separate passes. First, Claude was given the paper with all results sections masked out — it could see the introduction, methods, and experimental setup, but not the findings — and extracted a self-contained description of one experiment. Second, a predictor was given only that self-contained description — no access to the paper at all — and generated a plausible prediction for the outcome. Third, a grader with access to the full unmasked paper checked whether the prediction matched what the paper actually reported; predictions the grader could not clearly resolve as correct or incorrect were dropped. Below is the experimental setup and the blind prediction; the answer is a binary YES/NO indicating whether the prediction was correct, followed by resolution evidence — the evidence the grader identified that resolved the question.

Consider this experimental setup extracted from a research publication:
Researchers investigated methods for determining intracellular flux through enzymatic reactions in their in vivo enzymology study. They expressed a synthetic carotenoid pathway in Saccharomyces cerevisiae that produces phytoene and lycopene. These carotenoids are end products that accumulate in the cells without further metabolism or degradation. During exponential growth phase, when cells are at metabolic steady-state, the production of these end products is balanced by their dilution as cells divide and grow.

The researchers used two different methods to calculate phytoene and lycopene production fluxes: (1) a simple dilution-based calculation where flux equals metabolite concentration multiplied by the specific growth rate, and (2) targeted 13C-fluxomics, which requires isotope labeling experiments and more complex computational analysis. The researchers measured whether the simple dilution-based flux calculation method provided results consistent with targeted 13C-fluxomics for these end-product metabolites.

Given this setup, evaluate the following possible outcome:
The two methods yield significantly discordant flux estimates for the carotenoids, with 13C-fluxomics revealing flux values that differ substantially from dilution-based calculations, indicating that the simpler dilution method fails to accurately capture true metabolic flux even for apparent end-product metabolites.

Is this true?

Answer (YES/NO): NO